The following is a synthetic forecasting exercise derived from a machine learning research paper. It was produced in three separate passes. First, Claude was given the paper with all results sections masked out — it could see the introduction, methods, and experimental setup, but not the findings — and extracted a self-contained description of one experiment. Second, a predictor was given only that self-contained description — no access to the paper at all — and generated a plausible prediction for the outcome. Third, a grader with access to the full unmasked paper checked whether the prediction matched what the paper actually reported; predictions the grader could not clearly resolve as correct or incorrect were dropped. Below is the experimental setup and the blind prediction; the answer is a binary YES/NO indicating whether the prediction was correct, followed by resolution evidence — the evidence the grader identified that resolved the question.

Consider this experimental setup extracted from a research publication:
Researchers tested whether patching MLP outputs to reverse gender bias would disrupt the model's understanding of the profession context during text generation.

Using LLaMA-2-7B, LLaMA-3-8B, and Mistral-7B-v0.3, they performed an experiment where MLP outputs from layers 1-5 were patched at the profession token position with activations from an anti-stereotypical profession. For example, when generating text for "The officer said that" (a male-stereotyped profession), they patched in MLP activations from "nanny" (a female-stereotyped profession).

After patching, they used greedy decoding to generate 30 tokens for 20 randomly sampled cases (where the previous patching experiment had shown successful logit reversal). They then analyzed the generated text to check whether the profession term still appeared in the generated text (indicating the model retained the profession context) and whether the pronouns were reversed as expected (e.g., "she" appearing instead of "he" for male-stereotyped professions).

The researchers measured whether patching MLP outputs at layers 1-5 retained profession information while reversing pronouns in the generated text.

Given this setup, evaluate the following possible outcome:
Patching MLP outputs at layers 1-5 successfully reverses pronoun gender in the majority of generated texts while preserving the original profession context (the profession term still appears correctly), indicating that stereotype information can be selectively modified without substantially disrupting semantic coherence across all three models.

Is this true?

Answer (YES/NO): NO